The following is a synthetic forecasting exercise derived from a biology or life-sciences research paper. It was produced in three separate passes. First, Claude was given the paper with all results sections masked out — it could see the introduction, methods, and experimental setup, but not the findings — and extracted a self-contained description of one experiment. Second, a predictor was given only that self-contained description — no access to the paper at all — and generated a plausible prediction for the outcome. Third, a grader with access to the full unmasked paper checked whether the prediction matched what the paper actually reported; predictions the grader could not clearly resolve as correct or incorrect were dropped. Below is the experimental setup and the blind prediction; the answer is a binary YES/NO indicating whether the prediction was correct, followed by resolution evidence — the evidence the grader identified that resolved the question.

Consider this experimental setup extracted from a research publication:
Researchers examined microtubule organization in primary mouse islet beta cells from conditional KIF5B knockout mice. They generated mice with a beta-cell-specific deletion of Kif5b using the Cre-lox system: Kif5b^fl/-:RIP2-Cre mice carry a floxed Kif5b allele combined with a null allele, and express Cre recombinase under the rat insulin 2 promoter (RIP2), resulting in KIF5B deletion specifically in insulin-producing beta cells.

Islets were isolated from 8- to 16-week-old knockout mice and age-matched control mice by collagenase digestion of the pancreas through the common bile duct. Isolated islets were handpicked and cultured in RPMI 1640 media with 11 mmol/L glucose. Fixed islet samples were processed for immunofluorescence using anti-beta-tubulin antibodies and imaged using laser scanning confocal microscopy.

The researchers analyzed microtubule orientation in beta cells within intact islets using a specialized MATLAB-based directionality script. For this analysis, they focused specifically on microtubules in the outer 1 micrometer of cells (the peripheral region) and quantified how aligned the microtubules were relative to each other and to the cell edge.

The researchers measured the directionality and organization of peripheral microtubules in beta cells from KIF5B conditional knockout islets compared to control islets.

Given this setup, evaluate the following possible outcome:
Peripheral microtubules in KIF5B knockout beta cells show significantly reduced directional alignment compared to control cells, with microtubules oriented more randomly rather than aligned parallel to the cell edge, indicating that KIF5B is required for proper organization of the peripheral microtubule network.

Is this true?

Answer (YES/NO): YES